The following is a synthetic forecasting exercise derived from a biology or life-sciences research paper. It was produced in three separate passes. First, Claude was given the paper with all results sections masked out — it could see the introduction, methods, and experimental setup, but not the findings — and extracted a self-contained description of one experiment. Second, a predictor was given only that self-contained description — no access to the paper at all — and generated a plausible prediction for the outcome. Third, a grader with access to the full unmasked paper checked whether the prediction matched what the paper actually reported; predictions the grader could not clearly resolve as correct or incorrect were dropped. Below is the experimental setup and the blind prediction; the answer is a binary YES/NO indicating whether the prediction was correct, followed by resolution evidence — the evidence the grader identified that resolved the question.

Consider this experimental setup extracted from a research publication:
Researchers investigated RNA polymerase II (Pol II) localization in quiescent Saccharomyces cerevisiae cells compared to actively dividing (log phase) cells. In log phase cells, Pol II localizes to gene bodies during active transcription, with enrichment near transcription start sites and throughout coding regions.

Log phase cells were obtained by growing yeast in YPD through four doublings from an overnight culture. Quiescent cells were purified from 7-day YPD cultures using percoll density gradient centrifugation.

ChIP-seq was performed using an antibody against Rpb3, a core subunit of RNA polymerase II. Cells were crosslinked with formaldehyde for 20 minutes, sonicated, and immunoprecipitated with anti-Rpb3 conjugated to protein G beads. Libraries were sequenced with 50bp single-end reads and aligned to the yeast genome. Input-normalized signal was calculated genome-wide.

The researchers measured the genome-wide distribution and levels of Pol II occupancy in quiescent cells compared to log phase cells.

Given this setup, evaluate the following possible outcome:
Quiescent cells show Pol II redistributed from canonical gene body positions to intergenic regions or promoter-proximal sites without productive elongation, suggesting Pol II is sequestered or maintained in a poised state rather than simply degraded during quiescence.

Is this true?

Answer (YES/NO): NO